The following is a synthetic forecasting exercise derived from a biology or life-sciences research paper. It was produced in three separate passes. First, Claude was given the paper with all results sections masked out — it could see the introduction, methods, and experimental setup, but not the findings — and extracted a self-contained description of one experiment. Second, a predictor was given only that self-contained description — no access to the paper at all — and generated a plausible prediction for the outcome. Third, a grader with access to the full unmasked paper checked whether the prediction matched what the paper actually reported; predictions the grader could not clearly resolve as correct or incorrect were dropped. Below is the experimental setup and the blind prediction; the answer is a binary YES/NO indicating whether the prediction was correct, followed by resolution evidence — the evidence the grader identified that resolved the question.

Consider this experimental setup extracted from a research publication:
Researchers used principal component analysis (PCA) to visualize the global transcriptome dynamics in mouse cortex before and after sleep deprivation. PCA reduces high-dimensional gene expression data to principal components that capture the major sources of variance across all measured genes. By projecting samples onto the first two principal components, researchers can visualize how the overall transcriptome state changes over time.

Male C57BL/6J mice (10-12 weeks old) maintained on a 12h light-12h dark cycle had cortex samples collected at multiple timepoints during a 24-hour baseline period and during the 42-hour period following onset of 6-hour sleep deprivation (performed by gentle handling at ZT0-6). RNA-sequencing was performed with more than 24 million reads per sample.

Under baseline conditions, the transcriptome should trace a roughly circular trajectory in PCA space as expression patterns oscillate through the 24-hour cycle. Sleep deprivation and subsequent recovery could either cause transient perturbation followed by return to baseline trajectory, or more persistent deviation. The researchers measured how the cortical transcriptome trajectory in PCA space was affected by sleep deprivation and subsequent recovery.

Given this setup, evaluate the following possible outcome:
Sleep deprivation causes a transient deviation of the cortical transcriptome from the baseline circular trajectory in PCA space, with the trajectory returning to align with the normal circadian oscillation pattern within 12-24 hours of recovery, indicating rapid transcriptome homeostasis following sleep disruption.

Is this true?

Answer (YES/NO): NO